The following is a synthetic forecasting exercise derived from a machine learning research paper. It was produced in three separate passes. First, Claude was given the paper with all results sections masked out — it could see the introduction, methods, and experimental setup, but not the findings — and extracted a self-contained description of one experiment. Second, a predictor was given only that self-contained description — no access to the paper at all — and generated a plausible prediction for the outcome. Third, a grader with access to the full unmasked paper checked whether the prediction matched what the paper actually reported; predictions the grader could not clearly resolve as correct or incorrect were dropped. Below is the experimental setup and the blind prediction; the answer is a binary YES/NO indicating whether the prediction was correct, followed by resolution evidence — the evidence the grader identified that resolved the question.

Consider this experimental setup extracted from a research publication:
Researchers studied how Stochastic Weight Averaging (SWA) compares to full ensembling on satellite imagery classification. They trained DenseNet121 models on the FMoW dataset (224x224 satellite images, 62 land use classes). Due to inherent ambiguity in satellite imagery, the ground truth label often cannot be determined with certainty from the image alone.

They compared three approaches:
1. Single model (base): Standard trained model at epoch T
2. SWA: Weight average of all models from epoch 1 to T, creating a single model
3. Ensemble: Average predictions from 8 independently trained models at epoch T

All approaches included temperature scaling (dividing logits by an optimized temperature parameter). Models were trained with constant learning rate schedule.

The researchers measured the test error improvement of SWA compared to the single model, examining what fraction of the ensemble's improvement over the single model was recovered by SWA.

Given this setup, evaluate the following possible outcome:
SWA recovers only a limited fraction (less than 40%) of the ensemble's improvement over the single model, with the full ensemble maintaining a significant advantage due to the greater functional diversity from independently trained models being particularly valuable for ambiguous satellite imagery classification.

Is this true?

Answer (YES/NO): NO